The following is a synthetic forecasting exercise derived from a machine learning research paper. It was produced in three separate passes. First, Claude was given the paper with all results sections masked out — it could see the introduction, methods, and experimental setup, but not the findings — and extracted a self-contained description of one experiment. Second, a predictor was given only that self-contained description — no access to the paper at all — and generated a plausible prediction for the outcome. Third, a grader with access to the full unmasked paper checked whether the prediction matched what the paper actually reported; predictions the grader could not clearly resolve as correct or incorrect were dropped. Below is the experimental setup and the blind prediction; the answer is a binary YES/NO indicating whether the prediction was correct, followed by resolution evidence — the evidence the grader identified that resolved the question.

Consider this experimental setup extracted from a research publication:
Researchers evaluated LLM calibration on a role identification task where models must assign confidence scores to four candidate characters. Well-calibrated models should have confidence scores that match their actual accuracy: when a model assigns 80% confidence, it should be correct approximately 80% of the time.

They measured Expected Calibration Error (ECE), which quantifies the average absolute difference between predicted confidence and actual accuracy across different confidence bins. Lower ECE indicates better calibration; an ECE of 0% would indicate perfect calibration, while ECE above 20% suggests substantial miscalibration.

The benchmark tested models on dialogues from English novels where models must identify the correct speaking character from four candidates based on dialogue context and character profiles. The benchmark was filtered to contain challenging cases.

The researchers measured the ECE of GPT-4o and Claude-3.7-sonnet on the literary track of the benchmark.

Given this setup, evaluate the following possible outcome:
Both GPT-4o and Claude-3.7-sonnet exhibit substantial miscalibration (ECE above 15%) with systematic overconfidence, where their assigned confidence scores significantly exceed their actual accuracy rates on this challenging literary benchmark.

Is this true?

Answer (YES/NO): NO